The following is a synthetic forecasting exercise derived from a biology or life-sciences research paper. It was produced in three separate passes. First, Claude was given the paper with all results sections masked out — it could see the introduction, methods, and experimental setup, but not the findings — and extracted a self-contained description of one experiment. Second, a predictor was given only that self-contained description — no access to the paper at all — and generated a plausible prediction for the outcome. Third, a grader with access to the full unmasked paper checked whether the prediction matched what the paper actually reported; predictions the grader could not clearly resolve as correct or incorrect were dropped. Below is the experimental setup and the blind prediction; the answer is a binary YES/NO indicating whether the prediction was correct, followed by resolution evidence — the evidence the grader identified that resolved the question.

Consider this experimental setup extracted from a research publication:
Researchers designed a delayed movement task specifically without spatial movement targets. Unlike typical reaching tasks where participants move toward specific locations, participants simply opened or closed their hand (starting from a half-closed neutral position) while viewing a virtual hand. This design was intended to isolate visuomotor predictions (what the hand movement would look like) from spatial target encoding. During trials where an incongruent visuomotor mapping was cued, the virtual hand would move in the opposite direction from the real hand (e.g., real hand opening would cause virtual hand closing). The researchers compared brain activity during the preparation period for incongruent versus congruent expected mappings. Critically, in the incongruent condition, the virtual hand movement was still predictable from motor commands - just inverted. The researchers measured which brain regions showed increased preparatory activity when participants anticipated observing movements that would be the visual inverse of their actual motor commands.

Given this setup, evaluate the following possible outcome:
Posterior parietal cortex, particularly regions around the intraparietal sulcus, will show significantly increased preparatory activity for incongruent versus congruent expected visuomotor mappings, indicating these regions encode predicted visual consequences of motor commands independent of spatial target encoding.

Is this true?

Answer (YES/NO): YES